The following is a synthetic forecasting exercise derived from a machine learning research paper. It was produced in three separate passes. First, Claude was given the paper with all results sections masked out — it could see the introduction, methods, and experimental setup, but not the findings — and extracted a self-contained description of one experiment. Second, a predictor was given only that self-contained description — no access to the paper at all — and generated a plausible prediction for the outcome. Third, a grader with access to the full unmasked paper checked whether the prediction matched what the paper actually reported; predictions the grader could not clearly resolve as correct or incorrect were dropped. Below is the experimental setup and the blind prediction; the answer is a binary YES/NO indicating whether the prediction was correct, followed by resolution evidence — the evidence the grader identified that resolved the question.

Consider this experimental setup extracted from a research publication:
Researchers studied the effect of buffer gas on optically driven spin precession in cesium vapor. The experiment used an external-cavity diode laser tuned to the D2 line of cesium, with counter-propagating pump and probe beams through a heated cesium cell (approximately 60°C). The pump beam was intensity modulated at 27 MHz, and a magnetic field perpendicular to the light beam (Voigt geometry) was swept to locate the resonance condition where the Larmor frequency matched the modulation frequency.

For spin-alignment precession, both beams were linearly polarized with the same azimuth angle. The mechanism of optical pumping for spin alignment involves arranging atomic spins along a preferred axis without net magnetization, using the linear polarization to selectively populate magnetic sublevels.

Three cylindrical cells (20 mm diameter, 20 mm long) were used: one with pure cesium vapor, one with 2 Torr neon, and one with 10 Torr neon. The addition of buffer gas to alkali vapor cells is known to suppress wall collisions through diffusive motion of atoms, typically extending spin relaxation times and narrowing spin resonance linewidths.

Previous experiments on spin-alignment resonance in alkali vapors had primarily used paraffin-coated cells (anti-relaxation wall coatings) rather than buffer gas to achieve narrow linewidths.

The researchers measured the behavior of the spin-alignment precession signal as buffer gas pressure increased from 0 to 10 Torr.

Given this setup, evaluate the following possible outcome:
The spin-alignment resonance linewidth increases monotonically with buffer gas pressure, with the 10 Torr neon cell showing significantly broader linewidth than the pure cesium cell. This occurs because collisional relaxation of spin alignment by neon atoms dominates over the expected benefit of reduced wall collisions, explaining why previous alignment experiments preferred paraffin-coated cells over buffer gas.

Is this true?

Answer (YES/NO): NO